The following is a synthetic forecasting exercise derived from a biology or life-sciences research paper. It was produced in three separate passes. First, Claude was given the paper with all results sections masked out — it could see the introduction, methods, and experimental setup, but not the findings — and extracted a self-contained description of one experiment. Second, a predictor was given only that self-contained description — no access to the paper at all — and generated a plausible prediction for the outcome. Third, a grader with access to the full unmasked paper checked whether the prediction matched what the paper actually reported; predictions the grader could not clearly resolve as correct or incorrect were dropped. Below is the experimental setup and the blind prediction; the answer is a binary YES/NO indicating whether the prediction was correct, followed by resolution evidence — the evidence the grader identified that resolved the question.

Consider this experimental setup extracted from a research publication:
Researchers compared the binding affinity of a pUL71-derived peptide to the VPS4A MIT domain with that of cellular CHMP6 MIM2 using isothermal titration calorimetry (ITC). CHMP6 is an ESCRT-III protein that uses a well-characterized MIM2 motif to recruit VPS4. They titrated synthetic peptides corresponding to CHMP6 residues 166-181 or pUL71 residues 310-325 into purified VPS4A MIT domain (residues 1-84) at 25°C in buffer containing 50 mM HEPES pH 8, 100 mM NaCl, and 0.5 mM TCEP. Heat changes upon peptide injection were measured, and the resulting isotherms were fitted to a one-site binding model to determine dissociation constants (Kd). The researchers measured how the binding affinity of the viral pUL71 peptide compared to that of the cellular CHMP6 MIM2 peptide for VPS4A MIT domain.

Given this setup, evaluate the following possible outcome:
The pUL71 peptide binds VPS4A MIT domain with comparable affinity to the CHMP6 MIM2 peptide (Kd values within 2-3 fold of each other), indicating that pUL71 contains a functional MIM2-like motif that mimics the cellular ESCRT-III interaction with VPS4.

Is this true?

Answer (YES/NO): NO